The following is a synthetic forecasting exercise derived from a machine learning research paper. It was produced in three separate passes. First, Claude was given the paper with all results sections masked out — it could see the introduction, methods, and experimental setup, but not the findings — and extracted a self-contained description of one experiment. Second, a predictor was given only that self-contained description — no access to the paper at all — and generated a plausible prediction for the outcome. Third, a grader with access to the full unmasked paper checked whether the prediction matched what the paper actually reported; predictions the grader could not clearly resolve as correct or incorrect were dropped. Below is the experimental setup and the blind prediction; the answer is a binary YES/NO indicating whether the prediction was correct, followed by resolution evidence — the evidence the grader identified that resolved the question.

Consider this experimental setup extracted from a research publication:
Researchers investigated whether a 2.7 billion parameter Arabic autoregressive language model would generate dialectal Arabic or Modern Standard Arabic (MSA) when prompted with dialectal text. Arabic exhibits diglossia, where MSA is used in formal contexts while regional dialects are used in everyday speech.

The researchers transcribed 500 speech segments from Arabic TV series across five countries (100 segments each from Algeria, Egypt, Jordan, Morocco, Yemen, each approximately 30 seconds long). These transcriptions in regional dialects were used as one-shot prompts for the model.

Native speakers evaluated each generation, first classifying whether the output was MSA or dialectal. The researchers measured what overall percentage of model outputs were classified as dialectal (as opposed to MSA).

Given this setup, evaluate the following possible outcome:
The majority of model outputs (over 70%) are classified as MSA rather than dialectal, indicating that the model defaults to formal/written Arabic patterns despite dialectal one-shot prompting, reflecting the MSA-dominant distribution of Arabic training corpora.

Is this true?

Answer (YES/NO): NO